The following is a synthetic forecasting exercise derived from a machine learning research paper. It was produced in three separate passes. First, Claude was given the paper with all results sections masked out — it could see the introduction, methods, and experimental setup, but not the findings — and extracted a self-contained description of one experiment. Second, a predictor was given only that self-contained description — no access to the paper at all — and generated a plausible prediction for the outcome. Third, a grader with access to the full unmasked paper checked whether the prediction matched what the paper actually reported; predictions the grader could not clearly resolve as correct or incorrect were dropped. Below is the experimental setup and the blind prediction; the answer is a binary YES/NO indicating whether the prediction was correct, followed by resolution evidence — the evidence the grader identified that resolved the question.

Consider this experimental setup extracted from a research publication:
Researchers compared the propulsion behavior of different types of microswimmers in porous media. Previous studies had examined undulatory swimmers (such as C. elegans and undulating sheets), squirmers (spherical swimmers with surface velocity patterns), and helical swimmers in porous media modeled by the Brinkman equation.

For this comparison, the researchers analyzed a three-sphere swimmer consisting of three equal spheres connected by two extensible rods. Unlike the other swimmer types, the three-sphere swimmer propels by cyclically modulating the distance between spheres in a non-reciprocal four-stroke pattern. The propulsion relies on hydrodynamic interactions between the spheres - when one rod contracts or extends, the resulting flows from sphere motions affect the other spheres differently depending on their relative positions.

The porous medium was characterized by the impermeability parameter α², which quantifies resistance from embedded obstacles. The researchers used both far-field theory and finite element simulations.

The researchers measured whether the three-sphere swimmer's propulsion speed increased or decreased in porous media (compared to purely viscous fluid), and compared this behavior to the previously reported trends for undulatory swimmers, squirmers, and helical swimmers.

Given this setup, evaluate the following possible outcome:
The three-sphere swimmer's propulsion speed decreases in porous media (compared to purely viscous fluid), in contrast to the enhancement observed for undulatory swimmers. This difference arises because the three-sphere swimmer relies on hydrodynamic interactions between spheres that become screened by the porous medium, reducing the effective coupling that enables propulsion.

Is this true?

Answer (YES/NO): YES